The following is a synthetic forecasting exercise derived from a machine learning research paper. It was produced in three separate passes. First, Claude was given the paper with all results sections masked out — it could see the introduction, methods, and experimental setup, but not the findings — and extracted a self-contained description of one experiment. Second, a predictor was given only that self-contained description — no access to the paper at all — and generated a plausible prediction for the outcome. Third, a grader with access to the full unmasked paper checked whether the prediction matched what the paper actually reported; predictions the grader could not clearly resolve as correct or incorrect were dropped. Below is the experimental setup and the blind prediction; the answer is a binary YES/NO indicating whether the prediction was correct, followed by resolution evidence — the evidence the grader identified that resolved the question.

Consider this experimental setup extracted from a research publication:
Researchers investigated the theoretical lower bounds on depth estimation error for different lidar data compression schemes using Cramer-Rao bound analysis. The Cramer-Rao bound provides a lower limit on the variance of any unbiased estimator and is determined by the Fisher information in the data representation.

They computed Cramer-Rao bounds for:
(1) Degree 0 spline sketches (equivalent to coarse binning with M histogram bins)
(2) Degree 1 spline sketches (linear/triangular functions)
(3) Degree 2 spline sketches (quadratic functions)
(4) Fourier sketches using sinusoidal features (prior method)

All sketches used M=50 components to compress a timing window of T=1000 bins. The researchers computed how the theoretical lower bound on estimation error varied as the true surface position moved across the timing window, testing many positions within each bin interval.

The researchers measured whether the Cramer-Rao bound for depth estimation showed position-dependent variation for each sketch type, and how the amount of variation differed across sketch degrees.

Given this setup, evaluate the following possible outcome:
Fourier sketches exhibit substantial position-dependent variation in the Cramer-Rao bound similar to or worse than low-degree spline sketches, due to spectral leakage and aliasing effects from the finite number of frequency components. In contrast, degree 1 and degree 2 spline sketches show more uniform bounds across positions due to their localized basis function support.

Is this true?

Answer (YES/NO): NO